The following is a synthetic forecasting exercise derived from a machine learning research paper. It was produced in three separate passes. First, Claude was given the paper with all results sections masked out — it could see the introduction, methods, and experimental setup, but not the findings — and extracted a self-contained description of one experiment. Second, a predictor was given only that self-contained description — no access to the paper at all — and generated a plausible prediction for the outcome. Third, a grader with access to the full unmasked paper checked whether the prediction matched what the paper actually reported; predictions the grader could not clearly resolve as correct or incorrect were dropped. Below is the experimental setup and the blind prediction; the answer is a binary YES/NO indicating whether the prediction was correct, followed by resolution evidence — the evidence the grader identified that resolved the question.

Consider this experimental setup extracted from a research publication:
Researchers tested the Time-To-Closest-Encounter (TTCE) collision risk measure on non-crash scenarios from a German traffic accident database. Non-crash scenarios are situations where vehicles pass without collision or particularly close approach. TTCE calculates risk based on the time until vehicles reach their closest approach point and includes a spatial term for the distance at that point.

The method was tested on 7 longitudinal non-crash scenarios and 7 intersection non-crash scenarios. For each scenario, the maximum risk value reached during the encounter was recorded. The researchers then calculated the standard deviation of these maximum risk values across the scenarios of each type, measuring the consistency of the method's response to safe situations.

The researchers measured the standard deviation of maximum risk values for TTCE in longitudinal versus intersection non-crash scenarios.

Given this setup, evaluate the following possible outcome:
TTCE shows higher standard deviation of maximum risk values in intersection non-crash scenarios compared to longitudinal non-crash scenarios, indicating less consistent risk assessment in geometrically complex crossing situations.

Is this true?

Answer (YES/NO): YES